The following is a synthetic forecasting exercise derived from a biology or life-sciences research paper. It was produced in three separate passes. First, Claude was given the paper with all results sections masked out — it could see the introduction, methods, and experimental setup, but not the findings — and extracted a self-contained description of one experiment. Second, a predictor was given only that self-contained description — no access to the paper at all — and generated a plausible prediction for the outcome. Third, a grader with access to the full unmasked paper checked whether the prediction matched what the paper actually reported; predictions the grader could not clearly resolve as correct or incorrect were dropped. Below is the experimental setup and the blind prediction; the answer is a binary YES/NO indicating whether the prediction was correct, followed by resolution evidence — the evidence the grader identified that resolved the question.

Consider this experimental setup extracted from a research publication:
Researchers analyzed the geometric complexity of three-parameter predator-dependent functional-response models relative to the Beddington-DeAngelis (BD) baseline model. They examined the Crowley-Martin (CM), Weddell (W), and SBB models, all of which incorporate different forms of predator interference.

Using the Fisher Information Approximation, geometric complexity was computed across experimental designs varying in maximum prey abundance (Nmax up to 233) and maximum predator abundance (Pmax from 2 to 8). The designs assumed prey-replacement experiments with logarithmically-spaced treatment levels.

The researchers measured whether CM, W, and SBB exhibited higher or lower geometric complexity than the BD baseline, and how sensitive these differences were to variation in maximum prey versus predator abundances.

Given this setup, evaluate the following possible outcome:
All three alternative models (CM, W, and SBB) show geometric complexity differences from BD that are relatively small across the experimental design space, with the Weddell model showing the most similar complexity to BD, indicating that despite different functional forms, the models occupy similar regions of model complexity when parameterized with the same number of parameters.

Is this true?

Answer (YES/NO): NO